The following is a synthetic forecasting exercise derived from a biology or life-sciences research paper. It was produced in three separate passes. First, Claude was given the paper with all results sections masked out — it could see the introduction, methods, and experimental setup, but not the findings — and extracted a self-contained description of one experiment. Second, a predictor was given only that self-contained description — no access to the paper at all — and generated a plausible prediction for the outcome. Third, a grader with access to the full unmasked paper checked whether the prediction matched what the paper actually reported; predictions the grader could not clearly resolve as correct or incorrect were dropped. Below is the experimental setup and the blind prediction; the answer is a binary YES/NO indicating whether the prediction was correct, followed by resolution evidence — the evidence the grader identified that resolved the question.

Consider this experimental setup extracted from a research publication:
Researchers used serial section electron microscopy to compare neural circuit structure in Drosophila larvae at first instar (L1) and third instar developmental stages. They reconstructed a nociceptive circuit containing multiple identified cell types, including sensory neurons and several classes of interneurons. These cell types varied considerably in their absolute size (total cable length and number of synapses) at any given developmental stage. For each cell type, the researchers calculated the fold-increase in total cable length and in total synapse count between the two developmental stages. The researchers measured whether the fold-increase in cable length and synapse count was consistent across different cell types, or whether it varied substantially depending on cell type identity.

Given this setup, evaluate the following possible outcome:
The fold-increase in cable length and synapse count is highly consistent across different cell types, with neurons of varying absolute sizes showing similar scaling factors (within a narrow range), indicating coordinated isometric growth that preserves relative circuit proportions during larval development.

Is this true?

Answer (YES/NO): YES